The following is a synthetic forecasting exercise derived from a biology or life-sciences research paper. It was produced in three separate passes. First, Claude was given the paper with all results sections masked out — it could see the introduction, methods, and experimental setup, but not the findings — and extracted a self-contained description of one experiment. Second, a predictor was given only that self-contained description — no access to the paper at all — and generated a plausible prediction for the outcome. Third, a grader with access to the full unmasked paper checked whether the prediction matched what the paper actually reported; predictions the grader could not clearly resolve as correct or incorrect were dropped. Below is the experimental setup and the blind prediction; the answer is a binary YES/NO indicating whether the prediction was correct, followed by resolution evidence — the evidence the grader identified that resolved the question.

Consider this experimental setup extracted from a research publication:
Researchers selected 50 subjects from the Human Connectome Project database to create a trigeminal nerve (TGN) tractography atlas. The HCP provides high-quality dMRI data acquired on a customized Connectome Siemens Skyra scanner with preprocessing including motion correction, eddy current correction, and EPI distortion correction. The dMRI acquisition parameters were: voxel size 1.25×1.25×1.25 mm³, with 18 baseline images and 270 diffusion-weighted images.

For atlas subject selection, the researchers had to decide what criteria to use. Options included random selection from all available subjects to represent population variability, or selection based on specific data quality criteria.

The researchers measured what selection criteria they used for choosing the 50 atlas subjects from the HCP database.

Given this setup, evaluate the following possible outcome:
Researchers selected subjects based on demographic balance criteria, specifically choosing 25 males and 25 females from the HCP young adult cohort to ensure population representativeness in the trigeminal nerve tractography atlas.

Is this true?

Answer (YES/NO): NO